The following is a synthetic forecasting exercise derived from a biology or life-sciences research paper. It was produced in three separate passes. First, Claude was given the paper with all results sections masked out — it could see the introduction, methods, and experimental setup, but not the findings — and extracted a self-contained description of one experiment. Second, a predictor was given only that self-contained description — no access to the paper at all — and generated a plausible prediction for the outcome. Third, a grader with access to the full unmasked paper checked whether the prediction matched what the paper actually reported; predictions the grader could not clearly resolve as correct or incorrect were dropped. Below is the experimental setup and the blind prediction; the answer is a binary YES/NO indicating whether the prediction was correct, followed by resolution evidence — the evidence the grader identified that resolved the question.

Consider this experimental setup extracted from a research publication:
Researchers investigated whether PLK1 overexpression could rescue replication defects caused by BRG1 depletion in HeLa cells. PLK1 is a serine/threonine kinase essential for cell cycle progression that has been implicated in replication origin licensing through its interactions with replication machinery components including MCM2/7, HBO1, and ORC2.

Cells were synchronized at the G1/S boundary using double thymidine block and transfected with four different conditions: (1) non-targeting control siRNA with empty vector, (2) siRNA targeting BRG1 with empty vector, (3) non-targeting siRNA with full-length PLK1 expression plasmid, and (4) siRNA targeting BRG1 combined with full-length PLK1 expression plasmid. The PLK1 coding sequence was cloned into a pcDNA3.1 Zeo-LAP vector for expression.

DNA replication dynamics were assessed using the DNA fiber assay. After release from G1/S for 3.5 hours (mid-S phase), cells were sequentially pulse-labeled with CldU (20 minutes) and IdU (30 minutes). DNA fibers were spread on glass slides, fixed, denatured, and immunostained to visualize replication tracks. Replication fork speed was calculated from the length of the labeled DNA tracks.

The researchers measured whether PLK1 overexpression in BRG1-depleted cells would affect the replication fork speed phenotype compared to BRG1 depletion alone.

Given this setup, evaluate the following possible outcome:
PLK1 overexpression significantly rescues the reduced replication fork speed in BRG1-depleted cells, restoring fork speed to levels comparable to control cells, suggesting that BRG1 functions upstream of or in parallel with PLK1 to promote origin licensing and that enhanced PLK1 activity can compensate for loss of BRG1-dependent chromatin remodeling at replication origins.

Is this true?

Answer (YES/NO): YES